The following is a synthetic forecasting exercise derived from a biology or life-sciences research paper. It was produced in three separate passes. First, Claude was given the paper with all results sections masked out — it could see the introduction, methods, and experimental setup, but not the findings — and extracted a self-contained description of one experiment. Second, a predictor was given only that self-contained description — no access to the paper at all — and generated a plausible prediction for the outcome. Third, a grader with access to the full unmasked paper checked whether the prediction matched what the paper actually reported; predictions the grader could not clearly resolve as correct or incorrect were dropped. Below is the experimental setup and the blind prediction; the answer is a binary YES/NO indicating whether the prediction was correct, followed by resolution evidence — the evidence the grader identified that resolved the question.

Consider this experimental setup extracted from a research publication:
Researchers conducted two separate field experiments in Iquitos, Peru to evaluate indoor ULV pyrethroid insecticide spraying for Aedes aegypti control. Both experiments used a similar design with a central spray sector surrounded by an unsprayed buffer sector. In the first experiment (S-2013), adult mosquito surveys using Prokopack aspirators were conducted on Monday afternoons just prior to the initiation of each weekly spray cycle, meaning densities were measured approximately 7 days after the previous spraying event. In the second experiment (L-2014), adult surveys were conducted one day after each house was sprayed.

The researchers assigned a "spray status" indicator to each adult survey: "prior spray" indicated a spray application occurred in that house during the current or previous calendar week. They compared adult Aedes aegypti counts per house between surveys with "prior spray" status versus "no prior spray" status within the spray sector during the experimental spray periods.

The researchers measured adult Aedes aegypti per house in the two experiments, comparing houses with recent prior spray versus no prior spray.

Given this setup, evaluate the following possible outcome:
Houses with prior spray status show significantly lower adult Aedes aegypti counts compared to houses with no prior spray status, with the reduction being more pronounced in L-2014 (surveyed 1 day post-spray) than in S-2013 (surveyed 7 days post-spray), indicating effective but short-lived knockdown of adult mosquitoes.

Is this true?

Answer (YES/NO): NO